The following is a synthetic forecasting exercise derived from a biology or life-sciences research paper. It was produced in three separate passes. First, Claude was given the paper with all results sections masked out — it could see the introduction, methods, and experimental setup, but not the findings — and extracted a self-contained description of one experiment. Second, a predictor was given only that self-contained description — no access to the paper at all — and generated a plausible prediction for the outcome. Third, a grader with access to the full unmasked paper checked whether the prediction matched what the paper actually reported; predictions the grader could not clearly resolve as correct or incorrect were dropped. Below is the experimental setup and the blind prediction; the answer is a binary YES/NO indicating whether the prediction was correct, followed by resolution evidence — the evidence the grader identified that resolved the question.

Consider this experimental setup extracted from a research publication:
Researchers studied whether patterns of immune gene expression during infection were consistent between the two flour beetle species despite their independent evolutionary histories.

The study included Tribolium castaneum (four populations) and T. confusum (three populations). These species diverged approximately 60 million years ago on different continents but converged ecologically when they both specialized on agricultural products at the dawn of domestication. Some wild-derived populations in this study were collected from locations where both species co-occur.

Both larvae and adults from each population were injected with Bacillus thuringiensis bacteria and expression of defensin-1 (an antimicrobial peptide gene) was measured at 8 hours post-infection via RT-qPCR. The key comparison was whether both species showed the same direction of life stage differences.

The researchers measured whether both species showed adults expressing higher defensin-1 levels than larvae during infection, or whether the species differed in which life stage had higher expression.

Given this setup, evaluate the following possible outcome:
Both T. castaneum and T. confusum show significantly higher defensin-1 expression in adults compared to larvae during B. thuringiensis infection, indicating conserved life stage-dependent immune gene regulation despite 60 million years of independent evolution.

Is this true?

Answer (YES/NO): YES